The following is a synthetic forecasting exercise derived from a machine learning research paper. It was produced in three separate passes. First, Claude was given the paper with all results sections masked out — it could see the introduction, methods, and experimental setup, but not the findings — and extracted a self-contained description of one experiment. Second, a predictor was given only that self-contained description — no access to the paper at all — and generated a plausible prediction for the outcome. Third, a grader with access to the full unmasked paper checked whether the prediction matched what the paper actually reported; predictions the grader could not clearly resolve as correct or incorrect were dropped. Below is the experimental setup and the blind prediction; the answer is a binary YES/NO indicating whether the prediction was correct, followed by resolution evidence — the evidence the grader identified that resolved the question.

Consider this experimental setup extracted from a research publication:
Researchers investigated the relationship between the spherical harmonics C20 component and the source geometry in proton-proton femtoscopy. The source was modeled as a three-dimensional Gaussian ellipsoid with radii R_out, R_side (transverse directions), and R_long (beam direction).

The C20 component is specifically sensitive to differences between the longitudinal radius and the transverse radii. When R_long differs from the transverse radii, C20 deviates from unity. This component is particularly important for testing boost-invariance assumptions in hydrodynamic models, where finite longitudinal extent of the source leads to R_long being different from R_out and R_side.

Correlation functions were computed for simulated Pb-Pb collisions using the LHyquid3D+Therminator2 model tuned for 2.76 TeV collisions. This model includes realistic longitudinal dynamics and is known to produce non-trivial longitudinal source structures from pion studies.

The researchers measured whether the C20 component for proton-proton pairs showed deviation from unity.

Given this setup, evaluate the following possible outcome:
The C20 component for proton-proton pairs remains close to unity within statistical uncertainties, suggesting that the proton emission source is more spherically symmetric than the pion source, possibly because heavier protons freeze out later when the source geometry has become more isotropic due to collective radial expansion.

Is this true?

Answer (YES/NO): NO